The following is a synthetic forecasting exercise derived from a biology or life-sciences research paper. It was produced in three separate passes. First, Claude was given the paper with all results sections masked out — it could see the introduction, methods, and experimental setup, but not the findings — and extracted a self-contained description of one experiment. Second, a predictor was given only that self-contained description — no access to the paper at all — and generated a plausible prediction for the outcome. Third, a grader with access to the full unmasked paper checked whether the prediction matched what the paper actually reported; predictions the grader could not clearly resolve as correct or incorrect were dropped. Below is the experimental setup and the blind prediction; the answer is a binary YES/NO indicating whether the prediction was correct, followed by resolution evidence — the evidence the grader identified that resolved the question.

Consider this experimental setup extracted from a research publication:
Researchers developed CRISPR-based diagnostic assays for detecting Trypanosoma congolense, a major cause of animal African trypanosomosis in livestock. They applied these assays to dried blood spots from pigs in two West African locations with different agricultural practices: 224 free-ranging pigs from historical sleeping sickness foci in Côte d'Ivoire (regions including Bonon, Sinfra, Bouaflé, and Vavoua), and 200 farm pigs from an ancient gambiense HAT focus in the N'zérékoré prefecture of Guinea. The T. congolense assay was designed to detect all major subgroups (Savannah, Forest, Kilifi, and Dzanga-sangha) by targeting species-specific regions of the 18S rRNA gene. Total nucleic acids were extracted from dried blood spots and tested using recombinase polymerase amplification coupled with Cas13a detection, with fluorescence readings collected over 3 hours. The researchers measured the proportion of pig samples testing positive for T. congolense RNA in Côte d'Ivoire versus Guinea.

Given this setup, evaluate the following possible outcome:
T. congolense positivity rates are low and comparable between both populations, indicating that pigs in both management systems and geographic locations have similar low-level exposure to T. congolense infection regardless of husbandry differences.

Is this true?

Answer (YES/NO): NO